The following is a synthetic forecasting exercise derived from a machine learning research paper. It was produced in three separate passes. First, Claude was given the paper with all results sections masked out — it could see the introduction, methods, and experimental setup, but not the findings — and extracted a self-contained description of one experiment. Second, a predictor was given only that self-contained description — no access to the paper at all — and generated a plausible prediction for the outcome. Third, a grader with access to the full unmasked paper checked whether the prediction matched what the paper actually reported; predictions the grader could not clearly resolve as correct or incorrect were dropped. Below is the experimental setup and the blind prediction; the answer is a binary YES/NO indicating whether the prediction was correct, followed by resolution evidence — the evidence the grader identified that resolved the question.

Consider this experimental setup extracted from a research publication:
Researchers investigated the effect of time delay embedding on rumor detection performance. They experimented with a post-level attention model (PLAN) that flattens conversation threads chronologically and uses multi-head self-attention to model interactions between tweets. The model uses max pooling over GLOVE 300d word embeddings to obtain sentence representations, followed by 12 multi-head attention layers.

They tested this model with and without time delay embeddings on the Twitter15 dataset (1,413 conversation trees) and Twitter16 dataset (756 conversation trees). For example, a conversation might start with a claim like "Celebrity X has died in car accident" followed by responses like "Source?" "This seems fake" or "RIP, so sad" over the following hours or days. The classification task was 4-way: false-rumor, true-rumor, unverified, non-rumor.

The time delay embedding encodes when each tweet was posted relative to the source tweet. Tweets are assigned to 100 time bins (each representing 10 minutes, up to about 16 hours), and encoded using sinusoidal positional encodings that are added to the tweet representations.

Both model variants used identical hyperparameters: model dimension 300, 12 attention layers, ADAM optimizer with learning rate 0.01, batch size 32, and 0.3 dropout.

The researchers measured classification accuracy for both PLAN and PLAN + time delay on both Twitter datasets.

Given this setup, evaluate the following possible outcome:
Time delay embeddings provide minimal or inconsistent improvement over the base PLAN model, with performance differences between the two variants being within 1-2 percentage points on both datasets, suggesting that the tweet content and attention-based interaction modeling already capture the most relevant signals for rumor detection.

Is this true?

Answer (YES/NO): NO